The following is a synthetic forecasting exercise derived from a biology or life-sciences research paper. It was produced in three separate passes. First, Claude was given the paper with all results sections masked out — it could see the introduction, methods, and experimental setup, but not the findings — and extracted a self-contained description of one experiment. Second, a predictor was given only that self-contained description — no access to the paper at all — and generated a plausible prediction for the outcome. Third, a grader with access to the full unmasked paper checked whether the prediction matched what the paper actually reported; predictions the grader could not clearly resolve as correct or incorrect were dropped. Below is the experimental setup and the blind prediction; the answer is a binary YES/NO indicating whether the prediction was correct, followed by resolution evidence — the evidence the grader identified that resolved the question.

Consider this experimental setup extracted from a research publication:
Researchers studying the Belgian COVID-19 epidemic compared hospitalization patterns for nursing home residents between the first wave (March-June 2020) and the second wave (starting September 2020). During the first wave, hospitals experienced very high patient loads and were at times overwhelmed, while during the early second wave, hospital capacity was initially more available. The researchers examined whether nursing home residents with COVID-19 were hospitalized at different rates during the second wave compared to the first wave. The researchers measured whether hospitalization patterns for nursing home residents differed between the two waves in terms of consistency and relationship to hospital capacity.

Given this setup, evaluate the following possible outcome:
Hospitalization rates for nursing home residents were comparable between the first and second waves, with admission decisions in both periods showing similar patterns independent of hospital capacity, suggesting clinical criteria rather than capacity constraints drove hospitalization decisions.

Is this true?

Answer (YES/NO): NO